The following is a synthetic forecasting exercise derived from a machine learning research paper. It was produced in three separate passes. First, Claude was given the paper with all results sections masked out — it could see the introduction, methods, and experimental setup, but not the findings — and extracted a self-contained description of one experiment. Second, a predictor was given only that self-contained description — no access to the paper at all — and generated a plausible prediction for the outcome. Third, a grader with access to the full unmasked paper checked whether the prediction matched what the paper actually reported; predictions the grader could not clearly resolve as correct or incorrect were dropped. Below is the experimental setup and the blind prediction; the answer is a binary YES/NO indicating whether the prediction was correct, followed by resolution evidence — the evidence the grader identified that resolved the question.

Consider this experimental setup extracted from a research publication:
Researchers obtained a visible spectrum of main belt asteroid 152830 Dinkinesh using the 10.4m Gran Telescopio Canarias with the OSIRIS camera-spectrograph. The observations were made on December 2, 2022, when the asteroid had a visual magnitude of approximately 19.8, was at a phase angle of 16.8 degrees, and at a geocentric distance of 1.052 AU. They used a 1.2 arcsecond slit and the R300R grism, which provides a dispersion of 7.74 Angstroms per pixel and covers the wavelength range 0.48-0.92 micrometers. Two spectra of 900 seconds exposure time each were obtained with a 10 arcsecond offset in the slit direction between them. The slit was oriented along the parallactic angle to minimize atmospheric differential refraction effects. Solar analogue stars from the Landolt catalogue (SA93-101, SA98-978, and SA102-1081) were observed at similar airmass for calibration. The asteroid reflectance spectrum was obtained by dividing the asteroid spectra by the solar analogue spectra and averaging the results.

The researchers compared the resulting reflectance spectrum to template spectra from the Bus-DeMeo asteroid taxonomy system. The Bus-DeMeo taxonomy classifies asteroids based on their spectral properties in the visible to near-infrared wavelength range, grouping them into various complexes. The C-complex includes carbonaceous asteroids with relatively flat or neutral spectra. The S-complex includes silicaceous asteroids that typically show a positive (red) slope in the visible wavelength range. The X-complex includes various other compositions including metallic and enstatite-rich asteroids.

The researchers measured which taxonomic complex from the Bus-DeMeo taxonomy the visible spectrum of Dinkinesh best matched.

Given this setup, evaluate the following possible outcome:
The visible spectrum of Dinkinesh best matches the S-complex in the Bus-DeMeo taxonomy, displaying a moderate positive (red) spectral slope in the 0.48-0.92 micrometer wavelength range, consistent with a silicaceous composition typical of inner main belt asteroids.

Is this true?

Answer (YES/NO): YES